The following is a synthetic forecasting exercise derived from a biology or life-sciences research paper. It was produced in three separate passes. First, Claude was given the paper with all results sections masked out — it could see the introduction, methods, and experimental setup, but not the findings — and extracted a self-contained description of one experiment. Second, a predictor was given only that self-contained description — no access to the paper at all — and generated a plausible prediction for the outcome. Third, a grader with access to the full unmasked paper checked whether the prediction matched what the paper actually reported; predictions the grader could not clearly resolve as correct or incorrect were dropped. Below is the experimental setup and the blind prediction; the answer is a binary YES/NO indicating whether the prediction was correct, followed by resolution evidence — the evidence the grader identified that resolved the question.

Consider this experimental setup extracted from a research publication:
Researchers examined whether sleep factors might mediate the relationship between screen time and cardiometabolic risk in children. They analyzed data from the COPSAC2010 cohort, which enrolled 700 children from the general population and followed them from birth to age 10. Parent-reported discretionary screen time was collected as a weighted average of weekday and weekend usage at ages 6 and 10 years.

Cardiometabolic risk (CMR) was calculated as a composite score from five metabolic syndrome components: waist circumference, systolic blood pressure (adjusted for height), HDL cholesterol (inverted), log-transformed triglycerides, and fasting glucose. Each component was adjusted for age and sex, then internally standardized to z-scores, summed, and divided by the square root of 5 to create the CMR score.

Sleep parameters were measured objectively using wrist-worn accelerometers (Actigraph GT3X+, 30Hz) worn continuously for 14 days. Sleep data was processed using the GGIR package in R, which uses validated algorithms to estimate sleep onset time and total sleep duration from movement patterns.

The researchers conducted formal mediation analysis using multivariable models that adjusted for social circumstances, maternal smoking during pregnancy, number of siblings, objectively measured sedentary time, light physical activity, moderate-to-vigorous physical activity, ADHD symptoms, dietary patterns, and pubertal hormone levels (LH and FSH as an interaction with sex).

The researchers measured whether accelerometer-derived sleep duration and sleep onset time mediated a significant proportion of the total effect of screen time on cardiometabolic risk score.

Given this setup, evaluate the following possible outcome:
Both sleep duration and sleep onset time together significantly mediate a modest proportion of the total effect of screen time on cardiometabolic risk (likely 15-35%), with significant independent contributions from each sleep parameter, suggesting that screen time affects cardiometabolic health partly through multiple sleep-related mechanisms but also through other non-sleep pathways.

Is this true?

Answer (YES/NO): NO